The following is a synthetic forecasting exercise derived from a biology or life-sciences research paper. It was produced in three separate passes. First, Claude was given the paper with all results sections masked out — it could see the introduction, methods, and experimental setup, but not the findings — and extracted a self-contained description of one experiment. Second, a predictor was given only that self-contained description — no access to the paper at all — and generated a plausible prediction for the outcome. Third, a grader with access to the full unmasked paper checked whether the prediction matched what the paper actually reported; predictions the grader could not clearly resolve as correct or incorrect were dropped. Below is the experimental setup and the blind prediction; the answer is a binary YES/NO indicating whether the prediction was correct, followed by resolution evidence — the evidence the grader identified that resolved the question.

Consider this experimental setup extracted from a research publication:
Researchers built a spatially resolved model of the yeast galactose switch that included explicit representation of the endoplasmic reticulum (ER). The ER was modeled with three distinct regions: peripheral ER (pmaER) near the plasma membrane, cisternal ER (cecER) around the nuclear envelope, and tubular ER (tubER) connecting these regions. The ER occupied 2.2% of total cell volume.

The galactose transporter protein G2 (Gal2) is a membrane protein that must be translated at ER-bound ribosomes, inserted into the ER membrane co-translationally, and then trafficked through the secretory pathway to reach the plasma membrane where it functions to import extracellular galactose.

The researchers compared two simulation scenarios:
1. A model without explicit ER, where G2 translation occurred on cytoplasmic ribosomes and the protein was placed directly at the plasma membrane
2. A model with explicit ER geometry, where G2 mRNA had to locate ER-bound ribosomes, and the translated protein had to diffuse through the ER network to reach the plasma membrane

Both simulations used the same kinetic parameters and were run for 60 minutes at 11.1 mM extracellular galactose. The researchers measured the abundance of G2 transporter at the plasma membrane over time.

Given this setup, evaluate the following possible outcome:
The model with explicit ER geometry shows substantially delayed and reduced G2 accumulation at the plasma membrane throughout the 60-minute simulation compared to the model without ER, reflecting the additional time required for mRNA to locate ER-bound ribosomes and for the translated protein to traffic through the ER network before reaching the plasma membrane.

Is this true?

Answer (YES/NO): NO